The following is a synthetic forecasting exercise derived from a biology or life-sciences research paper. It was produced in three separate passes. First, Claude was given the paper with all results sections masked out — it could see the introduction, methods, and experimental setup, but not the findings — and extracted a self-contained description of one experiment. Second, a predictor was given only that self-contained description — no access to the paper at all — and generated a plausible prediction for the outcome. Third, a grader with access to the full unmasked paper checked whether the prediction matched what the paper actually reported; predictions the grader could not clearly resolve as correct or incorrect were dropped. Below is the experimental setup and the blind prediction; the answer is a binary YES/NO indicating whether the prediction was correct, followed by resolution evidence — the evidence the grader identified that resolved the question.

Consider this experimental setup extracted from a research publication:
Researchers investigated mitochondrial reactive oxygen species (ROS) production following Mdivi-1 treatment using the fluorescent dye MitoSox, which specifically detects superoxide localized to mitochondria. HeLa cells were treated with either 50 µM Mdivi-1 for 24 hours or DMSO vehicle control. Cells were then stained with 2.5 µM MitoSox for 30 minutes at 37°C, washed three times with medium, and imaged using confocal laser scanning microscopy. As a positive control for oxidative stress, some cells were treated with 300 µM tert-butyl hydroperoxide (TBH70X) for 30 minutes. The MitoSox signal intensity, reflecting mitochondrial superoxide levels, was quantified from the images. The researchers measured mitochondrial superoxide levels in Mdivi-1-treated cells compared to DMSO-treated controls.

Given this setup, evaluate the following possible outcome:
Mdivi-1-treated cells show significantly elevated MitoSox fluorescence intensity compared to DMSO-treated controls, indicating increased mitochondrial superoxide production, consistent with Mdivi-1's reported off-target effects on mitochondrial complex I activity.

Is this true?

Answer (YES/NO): YES